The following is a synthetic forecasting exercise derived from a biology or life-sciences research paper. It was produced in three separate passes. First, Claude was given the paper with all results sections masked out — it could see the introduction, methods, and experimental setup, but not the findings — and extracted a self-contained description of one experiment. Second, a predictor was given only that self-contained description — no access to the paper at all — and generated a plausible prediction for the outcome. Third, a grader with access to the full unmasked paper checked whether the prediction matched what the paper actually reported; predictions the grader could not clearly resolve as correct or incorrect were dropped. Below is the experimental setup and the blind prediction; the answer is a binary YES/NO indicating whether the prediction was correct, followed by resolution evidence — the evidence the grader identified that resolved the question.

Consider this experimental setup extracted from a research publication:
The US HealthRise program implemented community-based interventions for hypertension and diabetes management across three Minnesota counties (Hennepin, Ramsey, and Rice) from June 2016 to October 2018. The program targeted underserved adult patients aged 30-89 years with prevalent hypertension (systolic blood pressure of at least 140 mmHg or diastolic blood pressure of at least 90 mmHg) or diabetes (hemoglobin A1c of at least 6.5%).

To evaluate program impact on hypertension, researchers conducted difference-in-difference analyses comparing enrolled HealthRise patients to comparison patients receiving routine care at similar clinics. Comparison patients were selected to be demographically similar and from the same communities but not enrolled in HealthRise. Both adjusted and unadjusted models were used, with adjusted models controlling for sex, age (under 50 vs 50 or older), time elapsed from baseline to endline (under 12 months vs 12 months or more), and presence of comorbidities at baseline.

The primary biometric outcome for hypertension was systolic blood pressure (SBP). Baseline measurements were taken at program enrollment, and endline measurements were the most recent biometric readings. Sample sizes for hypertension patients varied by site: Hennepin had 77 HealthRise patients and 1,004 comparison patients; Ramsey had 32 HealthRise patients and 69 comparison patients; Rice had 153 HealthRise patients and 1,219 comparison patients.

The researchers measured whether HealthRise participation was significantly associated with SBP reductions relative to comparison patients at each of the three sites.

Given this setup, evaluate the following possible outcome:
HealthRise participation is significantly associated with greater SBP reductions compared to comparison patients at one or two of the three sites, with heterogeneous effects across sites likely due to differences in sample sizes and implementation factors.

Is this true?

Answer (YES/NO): YES